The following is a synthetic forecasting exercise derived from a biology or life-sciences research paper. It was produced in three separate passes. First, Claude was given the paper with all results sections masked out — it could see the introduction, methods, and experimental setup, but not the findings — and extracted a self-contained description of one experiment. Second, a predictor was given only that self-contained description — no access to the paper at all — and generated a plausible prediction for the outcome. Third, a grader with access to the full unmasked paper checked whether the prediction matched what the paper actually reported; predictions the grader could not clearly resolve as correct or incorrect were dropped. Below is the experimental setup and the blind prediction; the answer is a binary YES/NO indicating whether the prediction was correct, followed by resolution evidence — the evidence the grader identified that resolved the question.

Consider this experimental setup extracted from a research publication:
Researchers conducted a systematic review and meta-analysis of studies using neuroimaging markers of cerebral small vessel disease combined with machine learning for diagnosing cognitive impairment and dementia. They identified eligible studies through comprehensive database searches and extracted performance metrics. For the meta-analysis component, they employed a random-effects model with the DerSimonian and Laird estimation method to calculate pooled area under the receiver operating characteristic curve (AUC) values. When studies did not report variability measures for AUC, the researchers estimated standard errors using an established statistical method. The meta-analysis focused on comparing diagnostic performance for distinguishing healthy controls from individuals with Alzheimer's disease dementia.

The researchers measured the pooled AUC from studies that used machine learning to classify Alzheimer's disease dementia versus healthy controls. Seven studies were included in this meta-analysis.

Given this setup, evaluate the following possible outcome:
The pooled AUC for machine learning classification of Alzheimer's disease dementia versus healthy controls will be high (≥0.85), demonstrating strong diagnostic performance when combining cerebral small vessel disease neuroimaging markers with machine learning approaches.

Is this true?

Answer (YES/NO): YES